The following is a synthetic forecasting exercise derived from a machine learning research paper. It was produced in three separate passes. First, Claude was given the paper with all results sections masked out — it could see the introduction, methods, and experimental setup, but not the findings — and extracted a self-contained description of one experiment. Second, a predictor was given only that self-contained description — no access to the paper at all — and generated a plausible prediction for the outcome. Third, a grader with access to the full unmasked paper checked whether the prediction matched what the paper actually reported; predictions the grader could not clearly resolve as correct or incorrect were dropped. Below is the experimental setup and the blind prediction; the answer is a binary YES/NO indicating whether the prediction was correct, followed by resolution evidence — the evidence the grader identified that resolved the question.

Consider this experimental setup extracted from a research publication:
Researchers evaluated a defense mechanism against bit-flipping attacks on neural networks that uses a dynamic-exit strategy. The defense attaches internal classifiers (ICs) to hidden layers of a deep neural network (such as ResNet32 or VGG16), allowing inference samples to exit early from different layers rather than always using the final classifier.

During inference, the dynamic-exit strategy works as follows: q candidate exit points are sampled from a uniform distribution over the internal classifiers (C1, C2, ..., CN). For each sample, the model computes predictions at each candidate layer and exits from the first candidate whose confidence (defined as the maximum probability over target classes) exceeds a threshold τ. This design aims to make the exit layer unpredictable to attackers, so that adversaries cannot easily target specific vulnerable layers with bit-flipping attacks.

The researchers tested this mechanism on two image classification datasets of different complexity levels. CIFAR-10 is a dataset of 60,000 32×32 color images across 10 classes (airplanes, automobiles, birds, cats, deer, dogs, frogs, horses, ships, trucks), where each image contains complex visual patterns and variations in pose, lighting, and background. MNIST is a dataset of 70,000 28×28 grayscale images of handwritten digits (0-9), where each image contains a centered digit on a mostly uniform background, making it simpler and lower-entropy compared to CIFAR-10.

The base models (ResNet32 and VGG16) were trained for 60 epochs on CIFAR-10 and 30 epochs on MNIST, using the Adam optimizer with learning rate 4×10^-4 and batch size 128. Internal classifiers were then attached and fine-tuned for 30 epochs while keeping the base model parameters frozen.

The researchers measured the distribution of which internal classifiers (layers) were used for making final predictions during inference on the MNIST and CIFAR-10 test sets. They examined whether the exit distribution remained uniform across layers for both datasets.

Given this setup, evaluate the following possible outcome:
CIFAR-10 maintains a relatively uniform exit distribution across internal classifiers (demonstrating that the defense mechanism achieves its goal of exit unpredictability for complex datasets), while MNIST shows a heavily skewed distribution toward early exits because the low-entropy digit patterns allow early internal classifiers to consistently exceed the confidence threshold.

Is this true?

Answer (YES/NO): YES